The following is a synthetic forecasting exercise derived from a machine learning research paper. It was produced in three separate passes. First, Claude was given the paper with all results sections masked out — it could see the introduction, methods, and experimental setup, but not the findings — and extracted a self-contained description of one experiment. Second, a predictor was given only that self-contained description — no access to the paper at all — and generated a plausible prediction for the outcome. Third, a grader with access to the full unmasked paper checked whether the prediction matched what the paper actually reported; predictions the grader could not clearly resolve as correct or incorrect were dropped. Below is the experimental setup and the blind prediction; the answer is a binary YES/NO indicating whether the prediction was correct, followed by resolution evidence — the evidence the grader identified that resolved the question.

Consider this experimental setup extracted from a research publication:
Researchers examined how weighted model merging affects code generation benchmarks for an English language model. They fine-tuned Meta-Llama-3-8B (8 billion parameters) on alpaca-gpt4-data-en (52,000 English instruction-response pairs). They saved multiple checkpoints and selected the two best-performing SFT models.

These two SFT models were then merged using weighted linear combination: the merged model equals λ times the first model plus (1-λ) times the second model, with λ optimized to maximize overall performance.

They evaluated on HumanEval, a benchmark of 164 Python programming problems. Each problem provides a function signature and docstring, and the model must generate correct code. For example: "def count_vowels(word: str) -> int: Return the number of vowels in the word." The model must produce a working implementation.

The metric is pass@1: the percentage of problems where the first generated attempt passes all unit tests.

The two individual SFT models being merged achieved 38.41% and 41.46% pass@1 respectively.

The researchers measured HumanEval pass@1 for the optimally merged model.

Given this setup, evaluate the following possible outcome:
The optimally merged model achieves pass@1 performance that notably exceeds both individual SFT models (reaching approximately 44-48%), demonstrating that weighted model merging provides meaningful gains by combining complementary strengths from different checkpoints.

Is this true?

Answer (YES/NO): YES